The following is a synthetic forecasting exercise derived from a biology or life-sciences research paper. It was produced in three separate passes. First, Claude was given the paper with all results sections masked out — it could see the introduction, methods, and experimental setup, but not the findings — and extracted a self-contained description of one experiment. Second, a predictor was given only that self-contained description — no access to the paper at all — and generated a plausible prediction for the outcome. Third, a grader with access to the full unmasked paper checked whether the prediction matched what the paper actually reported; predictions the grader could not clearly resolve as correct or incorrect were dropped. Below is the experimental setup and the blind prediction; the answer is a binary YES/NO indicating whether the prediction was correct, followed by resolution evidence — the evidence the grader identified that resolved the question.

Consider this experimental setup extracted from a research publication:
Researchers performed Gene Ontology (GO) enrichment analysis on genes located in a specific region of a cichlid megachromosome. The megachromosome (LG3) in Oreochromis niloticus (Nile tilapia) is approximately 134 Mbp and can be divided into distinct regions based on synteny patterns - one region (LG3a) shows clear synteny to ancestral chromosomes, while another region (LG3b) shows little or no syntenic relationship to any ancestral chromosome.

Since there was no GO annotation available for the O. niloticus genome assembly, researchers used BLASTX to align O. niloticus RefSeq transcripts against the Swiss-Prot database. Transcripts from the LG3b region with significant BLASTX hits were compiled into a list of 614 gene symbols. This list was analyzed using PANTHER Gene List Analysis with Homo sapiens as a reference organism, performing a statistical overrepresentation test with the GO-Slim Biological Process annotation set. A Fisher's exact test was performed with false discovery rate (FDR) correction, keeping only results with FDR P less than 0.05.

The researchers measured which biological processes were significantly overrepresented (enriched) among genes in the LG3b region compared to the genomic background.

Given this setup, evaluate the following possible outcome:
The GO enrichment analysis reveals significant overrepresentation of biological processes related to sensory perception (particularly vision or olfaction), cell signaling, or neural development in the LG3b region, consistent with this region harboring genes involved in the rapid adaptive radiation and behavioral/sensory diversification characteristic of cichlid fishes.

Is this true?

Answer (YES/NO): NO